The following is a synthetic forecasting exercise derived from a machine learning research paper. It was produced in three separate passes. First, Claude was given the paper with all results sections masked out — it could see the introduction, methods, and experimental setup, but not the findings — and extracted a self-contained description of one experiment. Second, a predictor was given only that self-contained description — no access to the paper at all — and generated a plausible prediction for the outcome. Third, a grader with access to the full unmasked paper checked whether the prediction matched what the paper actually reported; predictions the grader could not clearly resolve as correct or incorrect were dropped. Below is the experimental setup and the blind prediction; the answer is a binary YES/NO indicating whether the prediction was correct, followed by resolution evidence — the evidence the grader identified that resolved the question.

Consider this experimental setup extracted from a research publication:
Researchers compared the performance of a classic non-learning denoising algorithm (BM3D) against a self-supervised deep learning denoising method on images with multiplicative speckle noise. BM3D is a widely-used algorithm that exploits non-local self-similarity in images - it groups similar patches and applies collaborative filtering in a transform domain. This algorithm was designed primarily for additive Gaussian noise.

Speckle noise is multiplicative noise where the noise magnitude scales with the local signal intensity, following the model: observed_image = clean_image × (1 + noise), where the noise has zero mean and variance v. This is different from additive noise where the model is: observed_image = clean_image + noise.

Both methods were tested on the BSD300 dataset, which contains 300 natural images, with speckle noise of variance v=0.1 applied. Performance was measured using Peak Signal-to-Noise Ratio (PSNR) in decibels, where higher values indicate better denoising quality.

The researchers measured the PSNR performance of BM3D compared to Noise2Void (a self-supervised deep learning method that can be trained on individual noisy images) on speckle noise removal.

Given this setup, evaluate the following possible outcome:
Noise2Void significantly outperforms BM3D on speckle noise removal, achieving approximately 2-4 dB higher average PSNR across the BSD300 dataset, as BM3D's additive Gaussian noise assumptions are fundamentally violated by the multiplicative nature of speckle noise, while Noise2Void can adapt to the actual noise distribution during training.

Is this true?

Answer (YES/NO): NO